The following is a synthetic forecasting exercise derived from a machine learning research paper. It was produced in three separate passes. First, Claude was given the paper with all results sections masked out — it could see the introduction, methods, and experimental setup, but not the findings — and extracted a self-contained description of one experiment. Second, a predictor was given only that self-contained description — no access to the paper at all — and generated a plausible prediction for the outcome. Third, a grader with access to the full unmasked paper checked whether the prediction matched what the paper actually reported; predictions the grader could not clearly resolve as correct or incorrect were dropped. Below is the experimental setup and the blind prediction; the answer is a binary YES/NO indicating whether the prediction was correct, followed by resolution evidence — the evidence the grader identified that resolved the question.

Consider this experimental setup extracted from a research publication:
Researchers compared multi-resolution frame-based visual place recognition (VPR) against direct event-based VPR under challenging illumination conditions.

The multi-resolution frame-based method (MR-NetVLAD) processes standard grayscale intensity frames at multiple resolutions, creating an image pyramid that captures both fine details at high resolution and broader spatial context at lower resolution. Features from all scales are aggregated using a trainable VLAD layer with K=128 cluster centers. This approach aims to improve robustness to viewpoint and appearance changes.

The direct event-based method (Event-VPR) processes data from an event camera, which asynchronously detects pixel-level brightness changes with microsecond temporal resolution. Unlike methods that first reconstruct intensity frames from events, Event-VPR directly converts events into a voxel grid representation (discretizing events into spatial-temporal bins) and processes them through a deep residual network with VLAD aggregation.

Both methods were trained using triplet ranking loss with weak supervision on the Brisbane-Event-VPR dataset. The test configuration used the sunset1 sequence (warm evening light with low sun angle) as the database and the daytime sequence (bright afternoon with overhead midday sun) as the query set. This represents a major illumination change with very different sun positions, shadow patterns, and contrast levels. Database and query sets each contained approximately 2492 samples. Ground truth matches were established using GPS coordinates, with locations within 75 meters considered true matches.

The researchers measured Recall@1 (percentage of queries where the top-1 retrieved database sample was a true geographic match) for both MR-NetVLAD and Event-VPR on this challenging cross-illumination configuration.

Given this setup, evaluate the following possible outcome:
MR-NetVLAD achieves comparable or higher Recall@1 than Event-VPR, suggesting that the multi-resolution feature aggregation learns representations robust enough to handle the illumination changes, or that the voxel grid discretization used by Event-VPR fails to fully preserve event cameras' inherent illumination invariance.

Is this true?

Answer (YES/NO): YES